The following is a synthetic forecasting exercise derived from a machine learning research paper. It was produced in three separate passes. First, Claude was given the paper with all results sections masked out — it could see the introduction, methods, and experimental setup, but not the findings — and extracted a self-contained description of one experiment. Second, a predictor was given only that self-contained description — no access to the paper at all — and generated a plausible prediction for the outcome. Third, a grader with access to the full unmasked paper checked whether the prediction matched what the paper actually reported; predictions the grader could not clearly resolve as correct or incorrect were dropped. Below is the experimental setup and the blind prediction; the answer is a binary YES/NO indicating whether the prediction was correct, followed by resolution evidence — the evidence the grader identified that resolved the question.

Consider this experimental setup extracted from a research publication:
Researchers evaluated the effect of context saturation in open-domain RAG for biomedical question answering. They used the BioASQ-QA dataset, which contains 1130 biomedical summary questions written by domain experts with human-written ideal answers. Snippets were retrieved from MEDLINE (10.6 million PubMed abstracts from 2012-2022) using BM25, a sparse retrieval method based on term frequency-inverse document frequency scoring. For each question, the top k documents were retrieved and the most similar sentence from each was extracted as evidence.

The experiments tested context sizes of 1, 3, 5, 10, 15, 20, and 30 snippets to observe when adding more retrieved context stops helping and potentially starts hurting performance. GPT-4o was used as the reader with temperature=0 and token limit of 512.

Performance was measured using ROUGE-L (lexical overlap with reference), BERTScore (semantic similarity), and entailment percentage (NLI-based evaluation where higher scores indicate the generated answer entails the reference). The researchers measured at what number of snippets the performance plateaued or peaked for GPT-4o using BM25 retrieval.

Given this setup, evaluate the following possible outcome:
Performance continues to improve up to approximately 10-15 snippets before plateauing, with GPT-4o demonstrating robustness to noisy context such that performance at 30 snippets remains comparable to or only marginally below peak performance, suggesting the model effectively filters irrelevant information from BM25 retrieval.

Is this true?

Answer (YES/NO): NO